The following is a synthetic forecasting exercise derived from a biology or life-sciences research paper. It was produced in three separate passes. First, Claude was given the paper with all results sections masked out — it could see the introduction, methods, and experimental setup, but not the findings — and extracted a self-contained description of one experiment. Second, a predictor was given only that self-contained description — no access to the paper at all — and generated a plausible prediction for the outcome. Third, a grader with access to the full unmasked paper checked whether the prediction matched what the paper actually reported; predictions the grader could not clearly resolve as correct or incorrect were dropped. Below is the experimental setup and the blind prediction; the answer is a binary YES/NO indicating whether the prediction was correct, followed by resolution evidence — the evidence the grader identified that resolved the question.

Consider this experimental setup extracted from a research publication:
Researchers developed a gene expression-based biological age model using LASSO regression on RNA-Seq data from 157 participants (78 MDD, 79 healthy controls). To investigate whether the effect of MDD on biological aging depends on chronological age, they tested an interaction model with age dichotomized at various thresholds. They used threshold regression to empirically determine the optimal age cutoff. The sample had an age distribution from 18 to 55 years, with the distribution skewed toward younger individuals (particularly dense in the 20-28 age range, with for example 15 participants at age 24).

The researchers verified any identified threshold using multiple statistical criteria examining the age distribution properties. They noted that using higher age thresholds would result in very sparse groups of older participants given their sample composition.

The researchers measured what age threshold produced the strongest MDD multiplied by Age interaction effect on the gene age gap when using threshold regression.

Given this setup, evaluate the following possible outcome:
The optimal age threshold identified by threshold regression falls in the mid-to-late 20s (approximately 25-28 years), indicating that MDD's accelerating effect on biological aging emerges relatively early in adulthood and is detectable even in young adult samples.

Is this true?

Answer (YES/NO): NO